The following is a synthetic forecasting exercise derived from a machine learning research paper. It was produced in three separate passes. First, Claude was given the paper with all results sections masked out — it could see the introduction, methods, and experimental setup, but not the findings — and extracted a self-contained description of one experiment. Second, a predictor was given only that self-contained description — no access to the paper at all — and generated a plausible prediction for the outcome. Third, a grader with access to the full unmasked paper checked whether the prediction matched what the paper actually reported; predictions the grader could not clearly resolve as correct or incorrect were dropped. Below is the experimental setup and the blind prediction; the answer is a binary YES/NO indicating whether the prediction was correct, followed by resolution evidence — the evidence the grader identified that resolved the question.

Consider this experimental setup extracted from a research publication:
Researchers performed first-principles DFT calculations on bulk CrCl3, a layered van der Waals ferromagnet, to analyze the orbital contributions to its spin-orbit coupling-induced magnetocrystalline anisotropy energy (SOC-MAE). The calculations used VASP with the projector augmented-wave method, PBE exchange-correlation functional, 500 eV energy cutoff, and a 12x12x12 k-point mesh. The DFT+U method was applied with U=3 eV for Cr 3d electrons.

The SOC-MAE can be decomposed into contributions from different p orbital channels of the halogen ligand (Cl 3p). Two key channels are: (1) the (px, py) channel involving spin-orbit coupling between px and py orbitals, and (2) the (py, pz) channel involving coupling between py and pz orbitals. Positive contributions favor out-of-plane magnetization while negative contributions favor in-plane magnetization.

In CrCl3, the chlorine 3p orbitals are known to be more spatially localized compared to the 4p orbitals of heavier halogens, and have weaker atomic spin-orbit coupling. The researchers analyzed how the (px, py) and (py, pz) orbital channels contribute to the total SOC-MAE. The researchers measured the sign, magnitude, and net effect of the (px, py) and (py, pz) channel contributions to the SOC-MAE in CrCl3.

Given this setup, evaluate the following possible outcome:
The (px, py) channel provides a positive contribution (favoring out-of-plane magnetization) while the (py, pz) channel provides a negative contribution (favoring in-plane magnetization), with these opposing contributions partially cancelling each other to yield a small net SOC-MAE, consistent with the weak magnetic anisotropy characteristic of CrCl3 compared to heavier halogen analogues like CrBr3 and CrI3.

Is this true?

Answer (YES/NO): NO